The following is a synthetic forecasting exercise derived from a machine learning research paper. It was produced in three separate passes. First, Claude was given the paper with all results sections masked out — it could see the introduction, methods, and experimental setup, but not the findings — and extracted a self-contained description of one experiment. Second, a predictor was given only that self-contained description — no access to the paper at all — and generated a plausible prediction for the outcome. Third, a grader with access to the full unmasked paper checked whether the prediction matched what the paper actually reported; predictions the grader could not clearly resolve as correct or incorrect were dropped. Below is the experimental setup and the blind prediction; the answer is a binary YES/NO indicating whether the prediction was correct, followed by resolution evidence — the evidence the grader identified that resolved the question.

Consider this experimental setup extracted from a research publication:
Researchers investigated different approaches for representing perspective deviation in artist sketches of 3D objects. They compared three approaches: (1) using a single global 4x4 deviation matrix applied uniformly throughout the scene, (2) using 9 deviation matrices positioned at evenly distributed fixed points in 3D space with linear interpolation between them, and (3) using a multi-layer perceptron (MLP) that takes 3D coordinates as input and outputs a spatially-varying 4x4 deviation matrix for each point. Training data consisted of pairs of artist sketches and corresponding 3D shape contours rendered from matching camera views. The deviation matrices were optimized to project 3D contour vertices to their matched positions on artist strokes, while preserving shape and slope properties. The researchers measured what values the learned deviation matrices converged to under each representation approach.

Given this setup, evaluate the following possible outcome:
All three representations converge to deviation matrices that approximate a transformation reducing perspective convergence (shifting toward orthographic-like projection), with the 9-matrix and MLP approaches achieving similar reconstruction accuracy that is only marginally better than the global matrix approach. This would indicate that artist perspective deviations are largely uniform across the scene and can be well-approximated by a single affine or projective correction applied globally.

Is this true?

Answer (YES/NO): NO